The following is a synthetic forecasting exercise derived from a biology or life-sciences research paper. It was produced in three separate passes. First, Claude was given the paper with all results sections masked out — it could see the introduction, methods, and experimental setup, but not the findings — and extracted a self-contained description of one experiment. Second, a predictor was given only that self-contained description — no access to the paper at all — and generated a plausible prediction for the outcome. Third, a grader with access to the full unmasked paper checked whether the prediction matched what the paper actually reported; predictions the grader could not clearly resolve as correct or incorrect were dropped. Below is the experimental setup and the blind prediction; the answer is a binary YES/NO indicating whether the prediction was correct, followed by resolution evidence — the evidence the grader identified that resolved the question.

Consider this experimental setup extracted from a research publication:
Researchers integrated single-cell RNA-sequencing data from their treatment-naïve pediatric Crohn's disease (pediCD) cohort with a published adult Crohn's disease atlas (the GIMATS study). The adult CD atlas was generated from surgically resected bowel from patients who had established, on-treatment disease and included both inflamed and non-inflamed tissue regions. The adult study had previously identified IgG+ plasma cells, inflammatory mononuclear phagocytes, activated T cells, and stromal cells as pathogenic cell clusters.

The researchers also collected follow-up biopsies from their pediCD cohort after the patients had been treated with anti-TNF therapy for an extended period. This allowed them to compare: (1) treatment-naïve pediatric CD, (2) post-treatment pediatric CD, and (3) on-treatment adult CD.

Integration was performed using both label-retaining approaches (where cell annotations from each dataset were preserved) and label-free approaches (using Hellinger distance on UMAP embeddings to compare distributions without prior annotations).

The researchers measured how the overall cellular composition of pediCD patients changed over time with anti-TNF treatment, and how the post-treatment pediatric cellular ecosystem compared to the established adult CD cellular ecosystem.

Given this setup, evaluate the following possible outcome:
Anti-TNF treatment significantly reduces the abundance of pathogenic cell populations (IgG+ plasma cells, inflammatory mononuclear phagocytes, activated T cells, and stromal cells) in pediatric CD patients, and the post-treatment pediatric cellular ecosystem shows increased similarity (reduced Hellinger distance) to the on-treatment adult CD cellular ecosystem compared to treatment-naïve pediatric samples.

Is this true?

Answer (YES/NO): NO